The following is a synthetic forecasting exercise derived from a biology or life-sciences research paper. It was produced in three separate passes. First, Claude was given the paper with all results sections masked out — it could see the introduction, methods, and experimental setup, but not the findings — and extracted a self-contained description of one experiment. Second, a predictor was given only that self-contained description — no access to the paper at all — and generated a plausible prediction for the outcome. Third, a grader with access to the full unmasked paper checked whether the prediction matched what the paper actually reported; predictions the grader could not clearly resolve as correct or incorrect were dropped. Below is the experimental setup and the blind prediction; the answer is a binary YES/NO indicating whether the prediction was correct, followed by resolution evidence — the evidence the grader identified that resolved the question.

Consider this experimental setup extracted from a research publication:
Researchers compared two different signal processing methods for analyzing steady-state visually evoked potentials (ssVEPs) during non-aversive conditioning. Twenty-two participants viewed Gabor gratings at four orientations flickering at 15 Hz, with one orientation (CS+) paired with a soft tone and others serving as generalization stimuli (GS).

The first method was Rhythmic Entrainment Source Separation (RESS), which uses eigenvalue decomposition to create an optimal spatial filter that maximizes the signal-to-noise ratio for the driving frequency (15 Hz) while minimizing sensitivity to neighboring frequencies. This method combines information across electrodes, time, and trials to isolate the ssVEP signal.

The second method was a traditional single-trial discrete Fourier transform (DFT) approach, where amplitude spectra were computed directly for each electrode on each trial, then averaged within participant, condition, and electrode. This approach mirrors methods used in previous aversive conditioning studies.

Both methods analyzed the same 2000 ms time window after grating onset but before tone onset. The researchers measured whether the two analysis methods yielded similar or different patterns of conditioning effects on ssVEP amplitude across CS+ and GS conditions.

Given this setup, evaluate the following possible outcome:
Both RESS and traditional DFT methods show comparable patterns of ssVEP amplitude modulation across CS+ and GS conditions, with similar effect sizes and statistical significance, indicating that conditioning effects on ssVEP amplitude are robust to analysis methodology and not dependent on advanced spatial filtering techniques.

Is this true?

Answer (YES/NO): NO